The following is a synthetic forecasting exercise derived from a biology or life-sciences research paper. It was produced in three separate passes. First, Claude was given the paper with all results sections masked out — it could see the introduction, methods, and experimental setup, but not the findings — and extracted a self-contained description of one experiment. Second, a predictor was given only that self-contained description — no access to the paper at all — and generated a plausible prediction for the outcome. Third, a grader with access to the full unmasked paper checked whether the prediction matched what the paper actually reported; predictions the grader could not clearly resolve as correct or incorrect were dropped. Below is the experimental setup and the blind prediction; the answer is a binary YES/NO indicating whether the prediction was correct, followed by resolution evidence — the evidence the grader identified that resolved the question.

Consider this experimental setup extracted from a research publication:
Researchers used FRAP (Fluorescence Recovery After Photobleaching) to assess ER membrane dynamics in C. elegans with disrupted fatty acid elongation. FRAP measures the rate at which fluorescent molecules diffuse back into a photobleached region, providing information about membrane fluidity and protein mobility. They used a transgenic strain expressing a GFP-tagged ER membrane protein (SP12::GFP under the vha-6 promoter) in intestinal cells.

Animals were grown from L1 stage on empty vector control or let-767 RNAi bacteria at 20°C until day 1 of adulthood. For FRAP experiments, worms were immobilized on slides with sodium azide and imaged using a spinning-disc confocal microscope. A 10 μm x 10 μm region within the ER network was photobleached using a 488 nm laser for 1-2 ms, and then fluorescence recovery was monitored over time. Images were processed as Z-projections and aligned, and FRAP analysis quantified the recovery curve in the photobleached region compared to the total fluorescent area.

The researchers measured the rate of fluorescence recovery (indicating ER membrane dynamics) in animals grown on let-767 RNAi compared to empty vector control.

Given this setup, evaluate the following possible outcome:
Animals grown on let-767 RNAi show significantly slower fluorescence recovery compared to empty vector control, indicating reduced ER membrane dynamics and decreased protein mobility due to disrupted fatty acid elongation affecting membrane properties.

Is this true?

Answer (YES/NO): YES